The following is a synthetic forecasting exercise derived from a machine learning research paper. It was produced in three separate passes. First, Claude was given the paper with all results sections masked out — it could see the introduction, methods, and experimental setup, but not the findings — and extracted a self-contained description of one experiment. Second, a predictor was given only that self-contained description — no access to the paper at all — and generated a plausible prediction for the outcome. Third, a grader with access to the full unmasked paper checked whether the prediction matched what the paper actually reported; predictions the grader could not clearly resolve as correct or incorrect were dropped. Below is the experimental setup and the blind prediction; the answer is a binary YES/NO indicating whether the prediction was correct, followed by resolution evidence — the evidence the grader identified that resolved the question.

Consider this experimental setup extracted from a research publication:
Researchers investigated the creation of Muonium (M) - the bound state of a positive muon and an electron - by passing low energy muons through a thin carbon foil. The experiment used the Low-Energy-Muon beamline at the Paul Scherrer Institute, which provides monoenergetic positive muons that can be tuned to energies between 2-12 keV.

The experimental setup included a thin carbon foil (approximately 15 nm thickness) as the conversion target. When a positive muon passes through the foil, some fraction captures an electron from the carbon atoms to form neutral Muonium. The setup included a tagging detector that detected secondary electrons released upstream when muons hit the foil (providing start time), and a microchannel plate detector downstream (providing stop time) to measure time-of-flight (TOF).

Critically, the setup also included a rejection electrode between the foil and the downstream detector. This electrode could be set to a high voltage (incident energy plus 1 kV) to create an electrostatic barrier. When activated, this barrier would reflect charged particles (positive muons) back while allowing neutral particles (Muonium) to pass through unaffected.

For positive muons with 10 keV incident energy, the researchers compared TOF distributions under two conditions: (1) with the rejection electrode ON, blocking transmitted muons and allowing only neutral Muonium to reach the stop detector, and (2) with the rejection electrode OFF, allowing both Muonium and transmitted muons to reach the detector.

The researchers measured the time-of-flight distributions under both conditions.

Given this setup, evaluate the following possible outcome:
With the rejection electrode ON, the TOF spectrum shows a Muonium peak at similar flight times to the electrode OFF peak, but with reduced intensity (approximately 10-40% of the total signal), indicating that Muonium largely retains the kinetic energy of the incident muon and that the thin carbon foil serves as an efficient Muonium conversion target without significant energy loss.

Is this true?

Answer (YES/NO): YES